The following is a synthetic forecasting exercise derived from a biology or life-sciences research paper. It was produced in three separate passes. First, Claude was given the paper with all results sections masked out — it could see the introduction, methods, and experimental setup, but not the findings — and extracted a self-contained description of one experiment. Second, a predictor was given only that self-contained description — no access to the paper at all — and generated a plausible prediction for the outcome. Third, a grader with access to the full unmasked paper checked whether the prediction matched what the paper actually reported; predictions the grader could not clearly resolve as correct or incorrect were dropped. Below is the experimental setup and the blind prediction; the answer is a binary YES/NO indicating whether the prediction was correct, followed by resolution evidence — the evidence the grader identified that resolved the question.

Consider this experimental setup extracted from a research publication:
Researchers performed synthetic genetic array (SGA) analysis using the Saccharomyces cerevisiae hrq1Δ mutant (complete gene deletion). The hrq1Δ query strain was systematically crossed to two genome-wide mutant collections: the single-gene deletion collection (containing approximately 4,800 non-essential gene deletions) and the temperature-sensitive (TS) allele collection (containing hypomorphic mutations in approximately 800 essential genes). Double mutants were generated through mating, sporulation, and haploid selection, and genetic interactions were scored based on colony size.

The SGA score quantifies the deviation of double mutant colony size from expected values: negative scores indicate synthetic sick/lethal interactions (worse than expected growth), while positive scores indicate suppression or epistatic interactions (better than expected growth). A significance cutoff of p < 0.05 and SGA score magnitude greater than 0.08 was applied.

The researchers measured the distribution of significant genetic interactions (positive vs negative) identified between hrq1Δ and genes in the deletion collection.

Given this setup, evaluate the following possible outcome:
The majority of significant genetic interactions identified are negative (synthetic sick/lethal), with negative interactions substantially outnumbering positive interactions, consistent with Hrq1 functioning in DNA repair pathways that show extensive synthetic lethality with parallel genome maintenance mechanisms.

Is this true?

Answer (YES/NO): YES